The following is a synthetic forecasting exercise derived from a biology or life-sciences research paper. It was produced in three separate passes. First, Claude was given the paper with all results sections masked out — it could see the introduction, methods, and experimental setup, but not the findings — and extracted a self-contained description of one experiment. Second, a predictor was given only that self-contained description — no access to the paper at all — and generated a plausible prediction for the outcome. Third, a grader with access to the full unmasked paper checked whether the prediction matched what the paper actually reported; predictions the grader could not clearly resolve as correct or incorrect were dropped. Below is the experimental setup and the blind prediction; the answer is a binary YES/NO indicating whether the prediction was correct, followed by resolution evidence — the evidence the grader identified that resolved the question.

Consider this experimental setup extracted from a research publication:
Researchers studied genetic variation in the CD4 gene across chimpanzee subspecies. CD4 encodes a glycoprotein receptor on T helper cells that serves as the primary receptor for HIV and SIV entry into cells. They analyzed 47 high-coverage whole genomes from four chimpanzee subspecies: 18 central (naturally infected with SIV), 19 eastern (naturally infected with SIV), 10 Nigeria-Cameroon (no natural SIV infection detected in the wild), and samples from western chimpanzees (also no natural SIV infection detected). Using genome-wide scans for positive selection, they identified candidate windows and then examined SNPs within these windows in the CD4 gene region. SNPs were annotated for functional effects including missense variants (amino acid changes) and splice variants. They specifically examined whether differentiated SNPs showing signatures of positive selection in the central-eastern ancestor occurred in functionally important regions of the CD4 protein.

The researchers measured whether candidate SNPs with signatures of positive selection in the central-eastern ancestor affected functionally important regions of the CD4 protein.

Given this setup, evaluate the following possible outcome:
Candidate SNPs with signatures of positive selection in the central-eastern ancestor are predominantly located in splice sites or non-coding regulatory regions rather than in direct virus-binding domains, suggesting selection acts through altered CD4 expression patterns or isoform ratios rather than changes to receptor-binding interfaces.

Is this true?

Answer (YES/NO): NO